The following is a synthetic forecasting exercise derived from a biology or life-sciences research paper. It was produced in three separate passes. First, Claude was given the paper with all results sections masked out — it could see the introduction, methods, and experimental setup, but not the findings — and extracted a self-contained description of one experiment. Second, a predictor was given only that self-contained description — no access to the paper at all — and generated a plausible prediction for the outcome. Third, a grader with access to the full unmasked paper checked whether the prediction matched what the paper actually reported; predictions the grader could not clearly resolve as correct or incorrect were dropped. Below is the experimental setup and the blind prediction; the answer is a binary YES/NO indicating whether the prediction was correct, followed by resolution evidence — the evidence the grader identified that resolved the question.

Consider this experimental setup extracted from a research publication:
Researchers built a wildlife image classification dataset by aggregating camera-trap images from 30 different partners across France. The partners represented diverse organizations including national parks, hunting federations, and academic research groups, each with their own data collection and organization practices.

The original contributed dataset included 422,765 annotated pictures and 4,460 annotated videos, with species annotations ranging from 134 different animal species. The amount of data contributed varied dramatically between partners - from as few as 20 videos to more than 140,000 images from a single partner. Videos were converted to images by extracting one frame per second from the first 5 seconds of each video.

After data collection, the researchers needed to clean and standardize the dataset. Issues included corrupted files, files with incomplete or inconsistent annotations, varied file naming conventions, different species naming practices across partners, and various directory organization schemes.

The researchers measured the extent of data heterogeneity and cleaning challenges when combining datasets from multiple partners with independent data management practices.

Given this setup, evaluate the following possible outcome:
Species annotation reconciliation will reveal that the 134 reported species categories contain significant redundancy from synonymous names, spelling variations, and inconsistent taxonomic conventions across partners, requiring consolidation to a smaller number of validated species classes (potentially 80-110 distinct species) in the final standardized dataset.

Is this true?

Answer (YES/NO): NO